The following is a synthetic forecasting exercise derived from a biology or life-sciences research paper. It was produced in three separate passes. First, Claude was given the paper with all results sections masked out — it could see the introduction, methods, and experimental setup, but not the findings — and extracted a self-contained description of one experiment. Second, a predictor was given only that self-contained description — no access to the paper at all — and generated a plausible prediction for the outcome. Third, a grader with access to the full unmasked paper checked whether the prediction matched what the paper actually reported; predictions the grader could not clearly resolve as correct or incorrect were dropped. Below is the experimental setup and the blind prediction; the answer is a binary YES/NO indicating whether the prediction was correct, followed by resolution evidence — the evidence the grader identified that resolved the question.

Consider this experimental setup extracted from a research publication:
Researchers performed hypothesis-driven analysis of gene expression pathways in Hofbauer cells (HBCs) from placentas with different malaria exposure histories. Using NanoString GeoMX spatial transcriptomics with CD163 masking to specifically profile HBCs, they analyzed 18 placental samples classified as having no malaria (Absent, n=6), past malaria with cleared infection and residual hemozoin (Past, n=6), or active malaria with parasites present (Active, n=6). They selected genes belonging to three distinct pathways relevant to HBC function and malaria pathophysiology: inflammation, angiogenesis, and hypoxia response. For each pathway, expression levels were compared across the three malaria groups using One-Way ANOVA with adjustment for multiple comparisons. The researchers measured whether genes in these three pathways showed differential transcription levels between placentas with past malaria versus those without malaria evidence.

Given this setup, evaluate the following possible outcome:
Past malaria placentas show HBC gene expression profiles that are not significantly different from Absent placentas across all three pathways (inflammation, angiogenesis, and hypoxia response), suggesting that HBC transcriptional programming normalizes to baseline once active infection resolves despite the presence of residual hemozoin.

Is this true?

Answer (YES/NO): YES